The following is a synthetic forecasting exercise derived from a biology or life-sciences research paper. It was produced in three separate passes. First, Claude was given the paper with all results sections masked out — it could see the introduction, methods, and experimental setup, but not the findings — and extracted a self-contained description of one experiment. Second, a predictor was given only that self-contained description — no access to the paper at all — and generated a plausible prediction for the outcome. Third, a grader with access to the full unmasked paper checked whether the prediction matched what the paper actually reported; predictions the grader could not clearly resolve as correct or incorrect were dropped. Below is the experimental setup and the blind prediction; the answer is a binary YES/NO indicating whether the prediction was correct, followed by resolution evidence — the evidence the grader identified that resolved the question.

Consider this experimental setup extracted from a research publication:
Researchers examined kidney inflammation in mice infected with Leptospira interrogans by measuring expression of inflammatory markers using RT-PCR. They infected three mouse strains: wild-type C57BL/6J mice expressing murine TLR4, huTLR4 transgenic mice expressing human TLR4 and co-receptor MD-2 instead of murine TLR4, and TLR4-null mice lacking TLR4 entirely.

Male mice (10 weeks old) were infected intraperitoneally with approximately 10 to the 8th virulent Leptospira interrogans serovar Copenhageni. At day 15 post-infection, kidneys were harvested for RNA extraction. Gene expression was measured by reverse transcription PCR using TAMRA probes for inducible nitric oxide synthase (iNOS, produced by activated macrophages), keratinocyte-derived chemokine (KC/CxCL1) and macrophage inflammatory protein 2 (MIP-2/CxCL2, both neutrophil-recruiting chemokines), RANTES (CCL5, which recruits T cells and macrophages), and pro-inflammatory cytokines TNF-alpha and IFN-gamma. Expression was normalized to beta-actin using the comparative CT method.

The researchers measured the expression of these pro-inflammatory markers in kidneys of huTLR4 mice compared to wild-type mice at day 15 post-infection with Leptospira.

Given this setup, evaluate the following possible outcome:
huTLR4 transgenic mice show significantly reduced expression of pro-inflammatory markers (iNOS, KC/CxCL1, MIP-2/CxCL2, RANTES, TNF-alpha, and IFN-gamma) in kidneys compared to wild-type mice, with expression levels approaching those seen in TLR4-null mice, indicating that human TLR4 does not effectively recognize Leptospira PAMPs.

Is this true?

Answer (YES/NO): NO